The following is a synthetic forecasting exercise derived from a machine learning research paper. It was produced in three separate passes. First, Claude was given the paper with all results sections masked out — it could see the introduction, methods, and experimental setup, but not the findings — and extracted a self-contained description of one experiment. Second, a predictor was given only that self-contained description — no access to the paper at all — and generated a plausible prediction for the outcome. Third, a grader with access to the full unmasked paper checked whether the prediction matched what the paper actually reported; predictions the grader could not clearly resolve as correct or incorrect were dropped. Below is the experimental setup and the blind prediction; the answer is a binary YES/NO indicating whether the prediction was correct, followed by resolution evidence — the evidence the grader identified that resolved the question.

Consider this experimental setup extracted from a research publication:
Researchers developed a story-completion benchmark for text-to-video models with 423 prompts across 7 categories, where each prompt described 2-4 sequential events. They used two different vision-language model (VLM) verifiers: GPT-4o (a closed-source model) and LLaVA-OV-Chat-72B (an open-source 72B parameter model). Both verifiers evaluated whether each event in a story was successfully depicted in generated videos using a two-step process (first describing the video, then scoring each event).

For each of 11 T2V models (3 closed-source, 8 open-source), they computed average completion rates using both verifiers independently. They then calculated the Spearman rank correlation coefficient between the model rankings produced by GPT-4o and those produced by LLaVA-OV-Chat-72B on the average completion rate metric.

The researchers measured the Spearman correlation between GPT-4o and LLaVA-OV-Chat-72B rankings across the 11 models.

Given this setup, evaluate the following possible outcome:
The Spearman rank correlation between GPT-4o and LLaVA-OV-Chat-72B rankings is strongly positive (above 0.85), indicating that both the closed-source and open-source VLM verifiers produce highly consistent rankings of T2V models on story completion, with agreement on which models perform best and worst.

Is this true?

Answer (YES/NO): YES